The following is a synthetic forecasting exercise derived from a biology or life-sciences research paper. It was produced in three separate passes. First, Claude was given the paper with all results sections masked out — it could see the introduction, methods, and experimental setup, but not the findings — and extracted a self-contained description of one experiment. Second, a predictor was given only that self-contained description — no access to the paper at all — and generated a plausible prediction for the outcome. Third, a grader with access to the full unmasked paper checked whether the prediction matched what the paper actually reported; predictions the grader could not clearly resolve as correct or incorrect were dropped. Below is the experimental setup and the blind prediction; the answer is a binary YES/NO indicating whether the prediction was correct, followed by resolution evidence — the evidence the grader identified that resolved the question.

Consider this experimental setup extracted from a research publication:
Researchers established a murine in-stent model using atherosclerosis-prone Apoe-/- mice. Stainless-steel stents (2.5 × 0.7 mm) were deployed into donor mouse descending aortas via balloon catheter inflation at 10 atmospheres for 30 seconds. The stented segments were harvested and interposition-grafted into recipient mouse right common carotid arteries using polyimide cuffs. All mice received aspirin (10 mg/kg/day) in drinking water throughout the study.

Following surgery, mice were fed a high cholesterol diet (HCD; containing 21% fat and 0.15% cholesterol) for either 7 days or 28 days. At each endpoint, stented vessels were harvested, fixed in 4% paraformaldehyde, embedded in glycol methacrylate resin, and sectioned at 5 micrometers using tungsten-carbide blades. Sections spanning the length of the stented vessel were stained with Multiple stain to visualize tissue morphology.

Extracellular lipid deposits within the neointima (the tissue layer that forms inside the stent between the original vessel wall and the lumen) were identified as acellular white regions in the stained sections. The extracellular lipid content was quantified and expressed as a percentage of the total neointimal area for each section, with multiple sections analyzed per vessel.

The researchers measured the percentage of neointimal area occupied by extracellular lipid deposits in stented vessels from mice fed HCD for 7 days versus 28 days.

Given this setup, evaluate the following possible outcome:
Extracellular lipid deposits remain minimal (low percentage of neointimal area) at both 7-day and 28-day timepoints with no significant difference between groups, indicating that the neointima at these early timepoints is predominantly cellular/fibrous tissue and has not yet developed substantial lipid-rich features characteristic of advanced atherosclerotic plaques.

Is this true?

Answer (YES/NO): NO